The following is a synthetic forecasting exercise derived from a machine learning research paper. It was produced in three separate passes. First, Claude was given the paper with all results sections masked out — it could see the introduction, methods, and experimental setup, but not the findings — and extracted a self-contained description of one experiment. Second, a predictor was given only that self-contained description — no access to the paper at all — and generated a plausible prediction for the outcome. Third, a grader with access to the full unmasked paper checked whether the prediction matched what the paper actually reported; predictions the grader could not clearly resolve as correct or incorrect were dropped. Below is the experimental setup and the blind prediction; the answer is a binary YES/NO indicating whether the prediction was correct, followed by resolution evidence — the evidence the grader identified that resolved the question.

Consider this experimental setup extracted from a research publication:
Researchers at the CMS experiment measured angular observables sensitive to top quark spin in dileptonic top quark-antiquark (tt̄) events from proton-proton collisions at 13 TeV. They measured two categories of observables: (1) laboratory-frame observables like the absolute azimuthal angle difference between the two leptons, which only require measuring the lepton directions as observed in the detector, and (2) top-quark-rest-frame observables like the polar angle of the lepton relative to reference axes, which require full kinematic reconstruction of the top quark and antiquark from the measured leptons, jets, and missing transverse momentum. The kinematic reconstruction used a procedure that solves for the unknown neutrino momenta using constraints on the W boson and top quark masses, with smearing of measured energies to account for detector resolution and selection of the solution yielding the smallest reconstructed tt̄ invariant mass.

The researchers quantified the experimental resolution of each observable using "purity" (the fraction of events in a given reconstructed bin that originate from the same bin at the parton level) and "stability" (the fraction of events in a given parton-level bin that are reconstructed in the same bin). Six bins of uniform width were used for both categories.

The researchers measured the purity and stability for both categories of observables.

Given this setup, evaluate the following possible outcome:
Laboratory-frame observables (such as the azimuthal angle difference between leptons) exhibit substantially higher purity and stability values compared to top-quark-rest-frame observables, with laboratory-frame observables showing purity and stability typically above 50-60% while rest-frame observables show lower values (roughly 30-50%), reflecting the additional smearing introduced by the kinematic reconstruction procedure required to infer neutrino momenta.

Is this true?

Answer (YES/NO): NO